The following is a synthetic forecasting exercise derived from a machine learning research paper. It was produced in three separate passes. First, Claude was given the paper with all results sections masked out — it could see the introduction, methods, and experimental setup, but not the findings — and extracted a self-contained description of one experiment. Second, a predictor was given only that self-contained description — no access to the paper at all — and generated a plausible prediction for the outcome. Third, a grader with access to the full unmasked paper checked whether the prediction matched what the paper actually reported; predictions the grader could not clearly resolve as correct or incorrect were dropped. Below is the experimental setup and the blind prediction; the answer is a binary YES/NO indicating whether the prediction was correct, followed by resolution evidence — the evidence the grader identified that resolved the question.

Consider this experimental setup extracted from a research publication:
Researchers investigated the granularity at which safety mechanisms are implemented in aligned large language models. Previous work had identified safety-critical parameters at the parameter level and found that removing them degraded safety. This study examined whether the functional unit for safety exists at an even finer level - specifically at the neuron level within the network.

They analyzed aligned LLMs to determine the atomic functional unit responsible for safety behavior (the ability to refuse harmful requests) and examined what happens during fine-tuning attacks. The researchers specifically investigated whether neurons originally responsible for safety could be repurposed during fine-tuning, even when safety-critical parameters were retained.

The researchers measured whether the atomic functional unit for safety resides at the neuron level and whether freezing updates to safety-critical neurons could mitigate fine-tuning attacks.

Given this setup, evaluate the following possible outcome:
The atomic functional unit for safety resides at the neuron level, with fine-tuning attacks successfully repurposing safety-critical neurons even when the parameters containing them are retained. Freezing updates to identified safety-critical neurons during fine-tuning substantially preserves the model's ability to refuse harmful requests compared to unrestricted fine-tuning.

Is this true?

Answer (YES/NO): YES